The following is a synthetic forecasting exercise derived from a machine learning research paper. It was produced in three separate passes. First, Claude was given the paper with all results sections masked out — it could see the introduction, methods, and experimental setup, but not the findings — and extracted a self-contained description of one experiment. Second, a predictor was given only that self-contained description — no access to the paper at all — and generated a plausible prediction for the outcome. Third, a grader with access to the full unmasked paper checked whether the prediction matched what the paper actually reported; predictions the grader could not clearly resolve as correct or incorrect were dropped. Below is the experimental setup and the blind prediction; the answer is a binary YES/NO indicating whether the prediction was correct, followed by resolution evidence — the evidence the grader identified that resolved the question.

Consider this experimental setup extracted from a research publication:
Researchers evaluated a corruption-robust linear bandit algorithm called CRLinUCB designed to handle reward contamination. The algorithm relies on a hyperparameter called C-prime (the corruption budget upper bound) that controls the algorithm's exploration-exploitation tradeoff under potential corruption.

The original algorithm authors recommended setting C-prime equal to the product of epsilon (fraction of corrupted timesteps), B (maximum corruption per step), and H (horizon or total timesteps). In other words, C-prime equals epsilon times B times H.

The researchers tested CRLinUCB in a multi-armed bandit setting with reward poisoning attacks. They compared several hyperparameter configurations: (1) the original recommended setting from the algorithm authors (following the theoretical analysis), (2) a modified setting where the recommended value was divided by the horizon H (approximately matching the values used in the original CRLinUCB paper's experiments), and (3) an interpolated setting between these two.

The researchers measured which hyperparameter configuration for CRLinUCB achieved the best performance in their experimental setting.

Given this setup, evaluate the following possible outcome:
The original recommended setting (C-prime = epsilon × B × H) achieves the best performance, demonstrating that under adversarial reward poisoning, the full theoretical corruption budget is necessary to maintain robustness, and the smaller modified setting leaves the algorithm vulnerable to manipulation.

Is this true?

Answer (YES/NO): NO